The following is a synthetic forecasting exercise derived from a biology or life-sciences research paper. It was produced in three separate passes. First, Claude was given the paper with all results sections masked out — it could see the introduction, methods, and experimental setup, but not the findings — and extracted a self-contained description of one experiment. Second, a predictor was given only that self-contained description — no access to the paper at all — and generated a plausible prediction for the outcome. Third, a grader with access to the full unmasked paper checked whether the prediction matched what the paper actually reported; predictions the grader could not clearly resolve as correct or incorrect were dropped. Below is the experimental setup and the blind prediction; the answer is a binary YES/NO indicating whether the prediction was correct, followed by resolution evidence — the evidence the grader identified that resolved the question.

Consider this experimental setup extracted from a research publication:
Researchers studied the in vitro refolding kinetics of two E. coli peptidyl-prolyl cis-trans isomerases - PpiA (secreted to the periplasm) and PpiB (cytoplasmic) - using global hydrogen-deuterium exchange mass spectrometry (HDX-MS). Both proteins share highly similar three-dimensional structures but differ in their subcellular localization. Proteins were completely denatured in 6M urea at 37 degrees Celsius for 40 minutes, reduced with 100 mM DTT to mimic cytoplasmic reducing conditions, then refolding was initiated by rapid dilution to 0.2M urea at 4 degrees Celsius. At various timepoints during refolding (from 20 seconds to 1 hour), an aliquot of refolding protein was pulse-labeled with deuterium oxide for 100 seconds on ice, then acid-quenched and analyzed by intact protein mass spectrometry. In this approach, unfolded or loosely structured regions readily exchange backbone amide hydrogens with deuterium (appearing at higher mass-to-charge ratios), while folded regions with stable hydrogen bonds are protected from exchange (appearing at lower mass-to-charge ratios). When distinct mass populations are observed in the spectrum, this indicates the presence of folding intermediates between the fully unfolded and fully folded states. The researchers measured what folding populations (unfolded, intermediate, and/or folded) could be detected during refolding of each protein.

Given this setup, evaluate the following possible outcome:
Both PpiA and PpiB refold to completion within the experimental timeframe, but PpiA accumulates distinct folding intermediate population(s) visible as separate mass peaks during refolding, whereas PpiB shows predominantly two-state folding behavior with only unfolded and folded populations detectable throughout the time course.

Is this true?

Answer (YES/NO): NO